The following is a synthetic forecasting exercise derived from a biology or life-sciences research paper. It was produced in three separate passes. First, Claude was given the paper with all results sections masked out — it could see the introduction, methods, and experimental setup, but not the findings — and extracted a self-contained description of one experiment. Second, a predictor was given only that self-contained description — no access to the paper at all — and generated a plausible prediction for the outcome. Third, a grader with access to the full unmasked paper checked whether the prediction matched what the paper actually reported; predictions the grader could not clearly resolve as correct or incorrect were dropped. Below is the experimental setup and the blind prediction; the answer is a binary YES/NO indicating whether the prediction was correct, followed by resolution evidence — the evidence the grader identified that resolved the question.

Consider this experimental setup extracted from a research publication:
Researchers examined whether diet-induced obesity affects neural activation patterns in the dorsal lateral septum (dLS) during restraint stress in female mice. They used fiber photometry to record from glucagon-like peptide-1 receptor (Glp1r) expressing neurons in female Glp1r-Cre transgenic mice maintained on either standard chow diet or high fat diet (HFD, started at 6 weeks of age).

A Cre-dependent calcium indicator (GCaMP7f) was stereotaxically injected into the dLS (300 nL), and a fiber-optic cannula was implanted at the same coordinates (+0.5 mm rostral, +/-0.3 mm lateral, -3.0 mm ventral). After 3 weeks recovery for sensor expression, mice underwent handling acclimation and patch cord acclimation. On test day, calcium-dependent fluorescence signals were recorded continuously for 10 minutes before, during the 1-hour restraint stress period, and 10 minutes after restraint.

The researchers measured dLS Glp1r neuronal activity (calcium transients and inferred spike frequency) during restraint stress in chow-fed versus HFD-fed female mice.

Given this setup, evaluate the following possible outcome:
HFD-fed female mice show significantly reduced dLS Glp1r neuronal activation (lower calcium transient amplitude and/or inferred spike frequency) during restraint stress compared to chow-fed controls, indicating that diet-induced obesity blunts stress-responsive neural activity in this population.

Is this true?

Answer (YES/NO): NO